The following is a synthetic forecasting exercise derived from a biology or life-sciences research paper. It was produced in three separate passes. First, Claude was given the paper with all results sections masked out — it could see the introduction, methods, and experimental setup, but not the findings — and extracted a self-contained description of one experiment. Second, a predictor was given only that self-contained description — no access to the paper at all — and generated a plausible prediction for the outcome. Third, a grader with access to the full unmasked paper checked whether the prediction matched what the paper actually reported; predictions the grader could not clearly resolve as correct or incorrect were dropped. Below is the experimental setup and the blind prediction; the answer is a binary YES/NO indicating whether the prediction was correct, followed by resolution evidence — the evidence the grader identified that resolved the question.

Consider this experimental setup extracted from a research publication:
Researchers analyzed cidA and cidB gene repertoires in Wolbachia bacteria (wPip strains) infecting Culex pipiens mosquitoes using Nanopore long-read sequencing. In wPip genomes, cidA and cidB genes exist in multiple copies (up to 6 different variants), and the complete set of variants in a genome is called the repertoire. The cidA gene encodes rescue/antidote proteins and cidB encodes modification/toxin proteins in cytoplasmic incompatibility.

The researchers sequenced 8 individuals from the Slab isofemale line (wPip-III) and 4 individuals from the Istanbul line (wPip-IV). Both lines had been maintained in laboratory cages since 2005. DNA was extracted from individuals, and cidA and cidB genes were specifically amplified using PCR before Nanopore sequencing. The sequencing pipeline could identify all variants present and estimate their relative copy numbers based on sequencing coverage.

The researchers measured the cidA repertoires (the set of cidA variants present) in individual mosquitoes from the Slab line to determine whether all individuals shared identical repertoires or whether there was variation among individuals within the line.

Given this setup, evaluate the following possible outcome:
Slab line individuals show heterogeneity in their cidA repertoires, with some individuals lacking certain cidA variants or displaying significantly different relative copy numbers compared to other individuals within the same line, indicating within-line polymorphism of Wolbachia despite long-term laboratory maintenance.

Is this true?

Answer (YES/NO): YES